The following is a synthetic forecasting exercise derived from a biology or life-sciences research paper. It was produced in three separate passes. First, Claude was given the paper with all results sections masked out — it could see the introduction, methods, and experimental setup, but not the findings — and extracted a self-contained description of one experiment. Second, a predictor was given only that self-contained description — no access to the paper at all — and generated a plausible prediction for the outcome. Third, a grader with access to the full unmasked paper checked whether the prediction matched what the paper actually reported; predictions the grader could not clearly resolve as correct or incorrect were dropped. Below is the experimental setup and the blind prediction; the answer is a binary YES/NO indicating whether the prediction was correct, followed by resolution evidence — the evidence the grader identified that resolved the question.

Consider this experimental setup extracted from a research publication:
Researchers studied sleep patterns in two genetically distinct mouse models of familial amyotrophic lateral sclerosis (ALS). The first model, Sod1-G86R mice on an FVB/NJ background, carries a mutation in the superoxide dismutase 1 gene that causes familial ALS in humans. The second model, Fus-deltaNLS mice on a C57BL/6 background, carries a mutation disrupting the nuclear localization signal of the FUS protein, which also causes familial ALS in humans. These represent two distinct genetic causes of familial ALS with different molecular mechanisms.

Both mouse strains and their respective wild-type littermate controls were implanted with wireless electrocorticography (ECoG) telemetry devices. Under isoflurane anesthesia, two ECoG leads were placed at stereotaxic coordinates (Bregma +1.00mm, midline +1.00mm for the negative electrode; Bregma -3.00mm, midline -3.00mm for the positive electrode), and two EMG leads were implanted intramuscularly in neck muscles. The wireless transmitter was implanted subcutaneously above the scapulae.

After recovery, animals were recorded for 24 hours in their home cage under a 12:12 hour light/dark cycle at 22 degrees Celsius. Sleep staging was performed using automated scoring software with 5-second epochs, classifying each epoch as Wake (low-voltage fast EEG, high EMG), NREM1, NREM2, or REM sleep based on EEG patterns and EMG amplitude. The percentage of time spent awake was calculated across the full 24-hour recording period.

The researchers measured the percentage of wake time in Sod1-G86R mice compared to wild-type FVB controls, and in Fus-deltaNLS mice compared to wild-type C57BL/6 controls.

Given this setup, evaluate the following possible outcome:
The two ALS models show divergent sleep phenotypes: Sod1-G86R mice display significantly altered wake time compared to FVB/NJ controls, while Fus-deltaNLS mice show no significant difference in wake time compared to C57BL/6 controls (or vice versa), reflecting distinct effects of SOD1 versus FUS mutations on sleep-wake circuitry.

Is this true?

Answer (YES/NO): NO